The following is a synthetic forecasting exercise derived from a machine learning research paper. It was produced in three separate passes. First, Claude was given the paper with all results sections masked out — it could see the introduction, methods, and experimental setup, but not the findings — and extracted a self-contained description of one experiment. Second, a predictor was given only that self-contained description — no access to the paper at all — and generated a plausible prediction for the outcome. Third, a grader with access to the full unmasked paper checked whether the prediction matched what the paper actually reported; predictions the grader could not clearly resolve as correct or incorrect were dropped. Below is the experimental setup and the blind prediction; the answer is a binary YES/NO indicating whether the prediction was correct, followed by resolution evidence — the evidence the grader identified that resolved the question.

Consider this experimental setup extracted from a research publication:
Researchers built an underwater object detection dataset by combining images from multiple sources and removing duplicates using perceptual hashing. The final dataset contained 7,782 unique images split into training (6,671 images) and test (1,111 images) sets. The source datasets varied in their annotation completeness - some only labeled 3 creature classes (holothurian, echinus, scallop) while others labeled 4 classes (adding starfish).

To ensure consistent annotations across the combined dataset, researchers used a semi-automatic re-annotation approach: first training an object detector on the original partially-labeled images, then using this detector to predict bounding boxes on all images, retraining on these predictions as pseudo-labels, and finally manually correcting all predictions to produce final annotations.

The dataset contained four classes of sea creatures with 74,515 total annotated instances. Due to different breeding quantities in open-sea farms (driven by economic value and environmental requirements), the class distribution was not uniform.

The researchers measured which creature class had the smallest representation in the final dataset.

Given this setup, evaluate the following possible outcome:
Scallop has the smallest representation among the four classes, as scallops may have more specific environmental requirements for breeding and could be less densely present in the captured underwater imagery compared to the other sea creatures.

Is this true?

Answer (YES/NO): YES